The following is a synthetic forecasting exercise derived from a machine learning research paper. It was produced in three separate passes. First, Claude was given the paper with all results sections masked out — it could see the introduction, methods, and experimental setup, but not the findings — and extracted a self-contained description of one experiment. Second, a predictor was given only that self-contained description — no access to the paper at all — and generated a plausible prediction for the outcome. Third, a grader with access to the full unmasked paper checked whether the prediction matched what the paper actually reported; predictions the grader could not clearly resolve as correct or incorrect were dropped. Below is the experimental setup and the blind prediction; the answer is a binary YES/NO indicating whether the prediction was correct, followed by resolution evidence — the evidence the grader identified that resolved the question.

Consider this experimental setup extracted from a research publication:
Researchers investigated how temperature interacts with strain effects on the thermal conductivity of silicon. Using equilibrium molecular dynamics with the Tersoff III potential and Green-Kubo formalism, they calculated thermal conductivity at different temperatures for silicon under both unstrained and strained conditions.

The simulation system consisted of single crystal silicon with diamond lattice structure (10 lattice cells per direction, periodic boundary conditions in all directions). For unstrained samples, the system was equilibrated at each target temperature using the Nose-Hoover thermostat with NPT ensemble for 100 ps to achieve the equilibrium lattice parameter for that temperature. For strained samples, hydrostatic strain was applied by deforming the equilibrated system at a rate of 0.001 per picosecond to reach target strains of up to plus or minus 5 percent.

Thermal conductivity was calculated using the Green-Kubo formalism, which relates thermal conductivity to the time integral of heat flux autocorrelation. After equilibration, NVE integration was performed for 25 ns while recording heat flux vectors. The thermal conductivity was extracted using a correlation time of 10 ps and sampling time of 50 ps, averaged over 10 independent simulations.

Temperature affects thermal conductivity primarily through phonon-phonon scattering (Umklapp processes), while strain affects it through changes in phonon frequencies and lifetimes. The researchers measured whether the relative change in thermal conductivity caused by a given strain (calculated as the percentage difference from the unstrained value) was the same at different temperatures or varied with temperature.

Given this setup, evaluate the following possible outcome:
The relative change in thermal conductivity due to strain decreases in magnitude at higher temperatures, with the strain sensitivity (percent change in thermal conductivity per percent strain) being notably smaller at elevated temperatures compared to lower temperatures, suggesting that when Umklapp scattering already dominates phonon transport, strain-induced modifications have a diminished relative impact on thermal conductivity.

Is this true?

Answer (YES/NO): YES